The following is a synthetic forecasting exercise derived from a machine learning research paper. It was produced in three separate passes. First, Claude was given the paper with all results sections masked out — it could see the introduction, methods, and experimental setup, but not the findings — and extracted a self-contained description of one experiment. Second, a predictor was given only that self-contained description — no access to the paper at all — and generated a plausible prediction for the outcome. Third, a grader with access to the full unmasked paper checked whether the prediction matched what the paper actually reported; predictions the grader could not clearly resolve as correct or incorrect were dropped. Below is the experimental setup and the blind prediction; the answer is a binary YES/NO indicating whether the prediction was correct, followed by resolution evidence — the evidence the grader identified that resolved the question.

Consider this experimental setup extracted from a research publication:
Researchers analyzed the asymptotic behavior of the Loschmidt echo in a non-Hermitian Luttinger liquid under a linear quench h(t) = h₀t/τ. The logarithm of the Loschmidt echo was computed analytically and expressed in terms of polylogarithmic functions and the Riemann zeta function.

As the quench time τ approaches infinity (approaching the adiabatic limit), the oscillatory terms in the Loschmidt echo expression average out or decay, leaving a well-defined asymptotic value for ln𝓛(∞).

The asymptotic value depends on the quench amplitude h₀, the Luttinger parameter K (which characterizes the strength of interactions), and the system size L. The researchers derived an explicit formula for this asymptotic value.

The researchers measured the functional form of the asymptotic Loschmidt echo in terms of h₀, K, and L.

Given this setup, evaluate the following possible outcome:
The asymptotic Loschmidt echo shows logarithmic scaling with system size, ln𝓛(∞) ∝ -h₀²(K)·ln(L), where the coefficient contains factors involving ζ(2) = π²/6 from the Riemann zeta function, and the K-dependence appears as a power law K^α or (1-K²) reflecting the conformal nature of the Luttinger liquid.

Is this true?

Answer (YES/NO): NO